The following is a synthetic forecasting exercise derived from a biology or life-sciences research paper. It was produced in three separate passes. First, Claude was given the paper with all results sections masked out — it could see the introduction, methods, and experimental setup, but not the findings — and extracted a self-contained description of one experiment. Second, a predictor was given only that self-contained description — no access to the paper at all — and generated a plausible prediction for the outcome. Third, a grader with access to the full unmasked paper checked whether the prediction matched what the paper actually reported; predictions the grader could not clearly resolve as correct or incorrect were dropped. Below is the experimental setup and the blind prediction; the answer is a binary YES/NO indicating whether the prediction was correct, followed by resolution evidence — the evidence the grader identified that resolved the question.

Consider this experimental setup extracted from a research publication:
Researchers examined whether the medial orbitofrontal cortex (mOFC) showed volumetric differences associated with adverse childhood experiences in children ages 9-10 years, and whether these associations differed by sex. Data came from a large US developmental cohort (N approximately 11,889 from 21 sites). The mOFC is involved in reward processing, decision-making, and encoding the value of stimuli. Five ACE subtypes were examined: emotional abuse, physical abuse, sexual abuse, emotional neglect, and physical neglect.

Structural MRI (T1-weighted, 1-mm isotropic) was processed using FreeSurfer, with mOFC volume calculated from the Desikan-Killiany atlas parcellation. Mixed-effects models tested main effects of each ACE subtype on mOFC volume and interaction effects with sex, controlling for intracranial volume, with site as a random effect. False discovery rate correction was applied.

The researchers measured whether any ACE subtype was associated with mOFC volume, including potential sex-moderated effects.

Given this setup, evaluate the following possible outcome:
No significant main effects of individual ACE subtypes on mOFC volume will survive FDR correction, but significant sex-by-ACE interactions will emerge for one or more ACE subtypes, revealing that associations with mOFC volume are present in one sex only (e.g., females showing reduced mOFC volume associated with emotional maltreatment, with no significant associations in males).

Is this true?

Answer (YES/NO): NO